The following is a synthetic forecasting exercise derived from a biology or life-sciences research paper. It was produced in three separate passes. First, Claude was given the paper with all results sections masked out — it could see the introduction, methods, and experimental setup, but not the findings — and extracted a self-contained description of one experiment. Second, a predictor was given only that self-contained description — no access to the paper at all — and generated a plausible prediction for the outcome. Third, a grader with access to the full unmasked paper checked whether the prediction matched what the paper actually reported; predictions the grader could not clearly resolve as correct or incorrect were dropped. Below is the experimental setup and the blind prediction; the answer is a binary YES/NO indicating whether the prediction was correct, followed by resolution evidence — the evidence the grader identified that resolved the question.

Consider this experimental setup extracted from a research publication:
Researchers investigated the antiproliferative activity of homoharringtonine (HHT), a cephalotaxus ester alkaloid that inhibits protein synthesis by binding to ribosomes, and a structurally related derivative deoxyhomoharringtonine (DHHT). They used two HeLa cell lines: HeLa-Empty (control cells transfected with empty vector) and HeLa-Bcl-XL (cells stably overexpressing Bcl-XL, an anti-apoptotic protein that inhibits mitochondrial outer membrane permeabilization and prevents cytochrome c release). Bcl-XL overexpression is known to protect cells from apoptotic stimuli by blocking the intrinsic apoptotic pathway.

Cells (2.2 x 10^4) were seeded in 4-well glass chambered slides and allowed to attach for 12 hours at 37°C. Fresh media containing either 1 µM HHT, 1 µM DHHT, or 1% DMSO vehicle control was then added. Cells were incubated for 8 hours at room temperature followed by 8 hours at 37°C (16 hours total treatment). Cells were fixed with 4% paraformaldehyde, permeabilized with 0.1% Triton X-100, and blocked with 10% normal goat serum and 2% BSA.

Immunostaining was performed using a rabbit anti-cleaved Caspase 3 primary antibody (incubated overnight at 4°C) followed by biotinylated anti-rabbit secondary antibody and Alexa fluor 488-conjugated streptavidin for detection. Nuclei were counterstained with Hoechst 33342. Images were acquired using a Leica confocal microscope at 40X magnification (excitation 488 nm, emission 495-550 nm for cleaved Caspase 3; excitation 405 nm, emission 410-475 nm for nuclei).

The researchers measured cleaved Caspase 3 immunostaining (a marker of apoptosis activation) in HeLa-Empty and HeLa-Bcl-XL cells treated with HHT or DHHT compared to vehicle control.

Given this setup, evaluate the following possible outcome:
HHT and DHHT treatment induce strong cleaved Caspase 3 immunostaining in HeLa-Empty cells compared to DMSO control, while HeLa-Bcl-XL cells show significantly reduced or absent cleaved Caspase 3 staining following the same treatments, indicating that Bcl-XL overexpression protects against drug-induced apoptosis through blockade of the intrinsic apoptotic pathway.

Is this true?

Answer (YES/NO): YES